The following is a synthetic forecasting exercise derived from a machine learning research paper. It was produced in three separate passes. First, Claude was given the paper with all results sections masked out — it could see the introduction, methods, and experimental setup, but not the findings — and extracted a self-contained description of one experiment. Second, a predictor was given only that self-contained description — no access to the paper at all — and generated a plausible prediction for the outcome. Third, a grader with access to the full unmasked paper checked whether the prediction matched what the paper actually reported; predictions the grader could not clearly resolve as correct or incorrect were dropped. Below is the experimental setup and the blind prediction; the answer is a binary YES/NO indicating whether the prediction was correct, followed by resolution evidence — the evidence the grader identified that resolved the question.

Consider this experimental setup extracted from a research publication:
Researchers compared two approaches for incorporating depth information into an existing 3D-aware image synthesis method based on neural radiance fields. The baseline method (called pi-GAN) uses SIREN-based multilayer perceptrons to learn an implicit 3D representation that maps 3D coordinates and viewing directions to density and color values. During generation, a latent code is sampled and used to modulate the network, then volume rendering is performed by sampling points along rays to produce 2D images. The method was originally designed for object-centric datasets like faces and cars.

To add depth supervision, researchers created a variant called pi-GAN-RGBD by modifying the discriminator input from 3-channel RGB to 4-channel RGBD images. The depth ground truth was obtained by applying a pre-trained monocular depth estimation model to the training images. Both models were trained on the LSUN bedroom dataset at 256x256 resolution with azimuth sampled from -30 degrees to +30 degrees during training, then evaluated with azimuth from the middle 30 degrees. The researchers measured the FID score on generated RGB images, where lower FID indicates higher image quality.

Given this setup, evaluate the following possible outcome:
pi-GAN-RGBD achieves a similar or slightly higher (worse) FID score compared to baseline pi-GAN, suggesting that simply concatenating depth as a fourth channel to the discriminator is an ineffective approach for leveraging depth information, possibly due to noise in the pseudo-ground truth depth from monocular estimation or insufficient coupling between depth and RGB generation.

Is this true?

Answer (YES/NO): YES